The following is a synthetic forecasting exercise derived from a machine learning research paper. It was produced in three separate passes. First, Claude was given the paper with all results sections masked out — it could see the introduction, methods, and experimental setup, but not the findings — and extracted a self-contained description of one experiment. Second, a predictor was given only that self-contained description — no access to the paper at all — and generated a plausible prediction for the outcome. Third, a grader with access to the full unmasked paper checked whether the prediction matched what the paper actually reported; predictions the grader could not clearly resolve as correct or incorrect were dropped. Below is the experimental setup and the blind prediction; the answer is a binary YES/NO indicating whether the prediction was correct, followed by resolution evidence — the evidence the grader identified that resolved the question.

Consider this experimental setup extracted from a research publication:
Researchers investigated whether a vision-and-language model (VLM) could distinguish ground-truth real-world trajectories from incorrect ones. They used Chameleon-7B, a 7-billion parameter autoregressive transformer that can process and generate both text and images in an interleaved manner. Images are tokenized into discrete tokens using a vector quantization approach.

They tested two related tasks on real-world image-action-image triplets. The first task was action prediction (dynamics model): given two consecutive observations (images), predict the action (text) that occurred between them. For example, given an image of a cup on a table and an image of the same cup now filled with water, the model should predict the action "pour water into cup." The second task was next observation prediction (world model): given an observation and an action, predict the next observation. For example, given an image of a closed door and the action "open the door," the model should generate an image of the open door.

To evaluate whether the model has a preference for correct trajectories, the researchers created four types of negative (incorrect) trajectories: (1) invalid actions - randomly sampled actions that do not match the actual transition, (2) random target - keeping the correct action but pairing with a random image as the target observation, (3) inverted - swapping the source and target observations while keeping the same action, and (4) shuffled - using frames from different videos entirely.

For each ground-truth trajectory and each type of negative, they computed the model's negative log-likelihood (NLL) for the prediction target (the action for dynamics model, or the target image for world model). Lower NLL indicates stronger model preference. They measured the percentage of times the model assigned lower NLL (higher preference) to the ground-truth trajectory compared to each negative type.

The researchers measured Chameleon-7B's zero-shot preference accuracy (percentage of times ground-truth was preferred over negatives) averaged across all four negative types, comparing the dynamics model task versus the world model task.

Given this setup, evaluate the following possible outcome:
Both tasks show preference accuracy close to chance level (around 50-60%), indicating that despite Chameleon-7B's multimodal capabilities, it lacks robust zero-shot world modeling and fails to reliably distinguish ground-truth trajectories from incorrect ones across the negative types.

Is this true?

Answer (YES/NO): YES